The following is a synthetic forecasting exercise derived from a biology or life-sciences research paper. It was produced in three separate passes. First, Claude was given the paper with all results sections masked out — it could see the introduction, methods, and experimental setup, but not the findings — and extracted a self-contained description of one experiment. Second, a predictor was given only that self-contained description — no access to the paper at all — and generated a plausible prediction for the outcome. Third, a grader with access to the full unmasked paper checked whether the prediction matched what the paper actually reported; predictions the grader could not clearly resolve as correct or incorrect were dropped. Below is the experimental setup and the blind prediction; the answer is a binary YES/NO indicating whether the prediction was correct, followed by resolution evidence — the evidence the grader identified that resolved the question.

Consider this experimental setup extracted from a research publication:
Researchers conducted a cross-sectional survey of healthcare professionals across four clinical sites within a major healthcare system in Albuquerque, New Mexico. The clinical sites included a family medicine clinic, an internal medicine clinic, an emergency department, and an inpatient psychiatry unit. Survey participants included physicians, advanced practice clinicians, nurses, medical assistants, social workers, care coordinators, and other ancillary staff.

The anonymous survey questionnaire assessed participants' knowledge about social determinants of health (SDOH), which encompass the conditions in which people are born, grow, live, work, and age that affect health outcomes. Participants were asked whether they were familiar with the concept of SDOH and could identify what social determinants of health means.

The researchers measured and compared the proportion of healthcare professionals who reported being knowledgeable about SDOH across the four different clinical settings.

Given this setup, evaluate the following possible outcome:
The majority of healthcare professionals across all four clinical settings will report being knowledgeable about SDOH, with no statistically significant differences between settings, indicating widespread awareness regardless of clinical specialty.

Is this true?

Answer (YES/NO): NO